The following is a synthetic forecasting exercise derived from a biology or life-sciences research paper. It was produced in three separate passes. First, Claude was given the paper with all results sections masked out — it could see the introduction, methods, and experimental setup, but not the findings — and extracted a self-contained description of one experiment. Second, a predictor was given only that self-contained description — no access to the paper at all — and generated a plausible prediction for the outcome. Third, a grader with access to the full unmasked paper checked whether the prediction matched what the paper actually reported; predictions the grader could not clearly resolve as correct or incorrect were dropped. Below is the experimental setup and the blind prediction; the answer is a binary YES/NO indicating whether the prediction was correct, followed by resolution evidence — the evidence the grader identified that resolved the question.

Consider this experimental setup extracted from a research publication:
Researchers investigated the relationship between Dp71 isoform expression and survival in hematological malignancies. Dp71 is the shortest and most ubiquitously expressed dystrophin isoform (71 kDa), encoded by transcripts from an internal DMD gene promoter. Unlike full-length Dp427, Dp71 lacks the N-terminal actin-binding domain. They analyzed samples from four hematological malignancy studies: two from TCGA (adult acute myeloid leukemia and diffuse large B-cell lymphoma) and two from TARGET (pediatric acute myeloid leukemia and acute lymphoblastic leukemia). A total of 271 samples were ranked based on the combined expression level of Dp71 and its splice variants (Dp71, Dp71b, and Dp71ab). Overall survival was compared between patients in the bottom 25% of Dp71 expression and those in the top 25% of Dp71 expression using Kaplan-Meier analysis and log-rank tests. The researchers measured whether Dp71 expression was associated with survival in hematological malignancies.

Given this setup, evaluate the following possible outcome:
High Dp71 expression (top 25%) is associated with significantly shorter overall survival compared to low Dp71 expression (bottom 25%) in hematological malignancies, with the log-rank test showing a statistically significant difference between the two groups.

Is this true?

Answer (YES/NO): NO